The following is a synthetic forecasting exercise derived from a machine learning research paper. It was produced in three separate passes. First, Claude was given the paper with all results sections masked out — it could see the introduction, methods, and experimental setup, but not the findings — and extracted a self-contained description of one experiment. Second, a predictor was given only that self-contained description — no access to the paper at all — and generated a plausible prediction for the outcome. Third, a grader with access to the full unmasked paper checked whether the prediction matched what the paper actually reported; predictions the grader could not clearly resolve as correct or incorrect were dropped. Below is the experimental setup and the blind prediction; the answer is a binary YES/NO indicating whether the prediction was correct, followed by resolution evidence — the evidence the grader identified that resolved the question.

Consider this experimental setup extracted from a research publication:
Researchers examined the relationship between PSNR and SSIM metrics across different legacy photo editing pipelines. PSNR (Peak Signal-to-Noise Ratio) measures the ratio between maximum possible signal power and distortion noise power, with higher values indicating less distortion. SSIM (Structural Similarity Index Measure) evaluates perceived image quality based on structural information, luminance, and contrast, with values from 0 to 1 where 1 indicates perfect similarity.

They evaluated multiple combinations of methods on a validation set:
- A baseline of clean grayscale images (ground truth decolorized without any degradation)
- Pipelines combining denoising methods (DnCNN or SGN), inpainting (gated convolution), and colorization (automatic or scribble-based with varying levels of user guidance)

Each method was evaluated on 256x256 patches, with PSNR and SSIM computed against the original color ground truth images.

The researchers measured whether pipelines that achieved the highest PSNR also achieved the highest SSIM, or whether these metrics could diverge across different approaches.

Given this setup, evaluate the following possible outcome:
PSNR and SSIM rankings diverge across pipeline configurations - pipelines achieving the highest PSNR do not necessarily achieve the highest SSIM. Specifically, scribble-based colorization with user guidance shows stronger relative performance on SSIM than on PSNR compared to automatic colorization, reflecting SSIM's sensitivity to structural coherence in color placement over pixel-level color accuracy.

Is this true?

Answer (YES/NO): NO